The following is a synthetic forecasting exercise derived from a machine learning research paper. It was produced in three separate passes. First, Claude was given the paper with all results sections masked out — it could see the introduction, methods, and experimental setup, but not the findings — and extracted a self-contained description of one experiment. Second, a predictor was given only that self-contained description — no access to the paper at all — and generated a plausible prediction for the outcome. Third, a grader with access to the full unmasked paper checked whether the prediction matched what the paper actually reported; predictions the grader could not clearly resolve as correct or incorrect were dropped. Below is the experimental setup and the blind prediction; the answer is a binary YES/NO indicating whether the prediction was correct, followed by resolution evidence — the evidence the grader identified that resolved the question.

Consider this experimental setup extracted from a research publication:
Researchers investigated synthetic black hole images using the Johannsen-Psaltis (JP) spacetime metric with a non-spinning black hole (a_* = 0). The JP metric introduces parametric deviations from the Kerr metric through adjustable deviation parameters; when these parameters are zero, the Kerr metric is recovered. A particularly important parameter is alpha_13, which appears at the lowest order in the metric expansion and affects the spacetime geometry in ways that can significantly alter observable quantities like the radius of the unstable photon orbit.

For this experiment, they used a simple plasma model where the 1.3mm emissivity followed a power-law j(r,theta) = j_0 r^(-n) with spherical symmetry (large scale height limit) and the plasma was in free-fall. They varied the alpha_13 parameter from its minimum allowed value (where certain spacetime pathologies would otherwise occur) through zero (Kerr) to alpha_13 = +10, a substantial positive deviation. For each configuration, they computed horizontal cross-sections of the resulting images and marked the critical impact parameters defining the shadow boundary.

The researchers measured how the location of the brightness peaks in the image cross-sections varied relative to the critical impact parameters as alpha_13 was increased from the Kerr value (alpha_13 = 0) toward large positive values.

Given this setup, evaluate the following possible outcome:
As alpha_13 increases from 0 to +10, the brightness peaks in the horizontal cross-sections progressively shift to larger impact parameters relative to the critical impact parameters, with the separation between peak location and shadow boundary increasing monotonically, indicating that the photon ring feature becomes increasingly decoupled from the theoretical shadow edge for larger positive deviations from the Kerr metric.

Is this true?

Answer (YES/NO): NO